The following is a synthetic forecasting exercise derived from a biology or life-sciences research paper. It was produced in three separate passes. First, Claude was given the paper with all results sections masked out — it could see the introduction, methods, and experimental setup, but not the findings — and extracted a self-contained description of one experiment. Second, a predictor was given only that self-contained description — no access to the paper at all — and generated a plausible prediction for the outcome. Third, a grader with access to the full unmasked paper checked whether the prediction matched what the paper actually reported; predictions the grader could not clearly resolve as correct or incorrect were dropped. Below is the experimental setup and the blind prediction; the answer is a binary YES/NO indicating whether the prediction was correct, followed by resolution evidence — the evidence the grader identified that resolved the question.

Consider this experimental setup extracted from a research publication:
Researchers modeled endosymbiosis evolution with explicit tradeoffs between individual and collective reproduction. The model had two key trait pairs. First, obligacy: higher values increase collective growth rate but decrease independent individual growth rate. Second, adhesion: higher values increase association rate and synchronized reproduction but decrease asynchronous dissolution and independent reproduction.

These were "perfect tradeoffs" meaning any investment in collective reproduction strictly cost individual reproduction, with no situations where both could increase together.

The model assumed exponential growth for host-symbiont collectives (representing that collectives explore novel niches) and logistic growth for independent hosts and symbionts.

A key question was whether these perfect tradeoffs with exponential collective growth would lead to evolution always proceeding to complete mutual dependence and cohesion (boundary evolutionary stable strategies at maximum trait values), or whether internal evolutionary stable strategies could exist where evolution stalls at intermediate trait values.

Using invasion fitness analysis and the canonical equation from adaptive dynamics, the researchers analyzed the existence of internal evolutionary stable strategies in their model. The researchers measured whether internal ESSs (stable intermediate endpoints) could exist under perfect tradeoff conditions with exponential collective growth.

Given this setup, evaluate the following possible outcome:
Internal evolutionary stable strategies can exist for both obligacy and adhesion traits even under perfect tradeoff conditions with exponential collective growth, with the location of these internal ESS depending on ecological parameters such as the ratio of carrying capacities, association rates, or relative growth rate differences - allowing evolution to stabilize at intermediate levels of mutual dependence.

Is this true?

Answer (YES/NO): NO